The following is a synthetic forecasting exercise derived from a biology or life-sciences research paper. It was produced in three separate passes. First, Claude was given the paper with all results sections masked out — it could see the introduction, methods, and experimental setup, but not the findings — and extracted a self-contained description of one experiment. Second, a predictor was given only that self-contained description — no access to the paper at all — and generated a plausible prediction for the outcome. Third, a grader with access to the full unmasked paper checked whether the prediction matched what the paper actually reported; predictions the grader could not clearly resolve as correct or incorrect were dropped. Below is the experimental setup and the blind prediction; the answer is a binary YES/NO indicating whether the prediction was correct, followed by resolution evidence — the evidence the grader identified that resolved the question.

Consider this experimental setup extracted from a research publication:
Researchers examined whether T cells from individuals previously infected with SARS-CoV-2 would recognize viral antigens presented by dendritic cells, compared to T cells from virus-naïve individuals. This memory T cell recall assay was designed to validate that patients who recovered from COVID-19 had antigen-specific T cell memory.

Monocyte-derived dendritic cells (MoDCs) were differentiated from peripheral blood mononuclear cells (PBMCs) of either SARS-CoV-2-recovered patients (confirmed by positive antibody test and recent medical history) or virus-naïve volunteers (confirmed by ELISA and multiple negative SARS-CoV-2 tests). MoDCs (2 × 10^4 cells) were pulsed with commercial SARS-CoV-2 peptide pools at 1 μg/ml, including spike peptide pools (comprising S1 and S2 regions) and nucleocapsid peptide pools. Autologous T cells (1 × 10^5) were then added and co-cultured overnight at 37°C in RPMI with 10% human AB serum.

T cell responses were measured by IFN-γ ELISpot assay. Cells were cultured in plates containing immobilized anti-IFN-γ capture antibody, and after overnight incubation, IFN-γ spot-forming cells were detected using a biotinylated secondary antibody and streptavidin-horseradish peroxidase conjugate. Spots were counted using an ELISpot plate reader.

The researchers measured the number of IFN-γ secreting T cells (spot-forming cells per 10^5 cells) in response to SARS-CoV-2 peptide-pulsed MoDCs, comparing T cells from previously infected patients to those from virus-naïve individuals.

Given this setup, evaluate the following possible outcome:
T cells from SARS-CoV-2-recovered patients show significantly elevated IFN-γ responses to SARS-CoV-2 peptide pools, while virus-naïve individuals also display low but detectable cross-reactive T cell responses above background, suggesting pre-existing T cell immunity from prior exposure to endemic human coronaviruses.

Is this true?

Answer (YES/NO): NO